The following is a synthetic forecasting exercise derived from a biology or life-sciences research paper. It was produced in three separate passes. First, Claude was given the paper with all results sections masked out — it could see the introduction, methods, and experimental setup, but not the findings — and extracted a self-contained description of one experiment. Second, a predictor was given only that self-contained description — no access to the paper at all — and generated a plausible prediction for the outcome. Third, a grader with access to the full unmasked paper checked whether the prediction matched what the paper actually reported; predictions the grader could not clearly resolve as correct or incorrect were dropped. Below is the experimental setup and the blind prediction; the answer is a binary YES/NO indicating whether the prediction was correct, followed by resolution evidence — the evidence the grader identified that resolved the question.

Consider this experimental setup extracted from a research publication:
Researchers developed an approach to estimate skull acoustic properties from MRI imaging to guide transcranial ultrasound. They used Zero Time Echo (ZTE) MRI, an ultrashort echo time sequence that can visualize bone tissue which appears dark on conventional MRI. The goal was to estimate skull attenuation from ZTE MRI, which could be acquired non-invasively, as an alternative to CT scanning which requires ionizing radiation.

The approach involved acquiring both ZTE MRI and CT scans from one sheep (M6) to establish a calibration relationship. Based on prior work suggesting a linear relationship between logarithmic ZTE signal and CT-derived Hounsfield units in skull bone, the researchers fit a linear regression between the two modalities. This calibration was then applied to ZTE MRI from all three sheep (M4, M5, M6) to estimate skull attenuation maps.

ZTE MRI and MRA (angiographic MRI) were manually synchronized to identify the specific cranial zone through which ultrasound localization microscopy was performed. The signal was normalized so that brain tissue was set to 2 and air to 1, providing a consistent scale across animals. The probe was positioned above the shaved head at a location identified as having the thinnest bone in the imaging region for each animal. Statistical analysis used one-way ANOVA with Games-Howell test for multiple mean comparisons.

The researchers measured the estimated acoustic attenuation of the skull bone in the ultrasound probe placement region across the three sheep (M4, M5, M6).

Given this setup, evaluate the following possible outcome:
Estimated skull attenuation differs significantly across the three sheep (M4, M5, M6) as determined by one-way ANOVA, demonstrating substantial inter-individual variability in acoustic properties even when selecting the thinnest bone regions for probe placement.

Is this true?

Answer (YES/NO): NO